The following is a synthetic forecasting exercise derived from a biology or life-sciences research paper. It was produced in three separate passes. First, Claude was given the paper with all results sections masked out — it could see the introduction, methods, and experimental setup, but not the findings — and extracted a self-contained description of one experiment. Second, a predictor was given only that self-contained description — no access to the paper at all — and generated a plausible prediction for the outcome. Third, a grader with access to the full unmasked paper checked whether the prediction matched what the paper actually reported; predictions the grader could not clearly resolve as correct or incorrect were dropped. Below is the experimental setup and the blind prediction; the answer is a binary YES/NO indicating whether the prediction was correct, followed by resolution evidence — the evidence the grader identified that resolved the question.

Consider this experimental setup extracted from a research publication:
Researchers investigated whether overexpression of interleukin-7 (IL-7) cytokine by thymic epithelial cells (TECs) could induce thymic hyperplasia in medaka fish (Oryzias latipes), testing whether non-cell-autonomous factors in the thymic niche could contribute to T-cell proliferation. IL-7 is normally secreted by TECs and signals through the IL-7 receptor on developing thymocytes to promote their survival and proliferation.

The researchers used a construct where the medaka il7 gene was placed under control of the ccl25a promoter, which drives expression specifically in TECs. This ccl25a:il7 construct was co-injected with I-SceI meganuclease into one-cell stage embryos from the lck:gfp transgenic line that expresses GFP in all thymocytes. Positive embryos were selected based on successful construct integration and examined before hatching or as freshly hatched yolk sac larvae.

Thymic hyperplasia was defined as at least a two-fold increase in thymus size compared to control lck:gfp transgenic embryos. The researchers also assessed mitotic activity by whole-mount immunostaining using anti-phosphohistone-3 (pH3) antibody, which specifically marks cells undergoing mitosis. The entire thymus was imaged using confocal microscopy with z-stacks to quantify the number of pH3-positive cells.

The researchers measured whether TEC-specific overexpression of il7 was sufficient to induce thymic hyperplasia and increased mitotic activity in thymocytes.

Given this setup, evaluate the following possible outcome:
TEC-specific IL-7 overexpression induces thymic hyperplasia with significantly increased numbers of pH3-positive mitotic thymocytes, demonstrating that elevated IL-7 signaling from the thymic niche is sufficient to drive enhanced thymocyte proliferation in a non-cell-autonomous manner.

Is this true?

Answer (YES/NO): YES